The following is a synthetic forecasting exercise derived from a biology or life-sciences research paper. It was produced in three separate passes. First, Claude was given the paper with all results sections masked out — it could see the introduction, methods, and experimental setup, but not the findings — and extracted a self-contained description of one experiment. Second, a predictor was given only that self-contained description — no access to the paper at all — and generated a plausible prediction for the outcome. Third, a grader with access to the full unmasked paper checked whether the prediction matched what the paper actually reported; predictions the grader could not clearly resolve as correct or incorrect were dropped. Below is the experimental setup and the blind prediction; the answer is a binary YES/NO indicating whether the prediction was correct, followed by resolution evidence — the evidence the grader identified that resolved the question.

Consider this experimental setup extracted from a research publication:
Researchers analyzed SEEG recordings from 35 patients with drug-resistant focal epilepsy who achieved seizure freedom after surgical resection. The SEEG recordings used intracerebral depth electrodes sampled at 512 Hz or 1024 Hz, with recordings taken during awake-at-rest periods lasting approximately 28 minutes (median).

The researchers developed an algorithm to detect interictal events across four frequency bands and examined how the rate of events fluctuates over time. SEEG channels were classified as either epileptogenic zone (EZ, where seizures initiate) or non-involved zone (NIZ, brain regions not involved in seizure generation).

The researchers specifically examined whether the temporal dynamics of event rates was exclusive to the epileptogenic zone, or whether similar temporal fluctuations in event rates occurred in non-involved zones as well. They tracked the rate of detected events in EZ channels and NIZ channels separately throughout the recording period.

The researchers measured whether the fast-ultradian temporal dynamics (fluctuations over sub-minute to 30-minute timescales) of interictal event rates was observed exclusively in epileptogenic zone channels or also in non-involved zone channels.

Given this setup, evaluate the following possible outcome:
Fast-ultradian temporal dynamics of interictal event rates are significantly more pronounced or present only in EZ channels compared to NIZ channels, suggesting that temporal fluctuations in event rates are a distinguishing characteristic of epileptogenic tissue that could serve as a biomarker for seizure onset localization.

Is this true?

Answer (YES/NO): NO